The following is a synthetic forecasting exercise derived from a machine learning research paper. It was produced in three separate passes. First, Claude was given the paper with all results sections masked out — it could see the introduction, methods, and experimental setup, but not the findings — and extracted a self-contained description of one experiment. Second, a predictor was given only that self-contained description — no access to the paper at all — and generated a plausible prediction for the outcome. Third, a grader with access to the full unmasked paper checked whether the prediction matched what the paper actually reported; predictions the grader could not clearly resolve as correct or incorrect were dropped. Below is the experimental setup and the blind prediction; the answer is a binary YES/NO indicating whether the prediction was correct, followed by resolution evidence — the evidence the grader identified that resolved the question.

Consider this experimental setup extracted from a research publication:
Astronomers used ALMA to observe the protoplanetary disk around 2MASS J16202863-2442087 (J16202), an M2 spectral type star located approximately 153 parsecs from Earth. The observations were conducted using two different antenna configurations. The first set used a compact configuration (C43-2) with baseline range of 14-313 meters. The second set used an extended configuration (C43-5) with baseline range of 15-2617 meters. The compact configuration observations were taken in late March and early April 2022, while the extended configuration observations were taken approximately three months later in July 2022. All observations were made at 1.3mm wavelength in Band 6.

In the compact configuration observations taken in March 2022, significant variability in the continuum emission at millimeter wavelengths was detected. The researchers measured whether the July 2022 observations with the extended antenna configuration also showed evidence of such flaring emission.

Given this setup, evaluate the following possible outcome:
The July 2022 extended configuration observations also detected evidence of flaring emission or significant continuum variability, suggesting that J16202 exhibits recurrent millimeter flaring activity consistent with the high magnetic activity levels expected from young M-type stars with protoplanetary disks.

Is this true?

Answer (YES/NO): NO